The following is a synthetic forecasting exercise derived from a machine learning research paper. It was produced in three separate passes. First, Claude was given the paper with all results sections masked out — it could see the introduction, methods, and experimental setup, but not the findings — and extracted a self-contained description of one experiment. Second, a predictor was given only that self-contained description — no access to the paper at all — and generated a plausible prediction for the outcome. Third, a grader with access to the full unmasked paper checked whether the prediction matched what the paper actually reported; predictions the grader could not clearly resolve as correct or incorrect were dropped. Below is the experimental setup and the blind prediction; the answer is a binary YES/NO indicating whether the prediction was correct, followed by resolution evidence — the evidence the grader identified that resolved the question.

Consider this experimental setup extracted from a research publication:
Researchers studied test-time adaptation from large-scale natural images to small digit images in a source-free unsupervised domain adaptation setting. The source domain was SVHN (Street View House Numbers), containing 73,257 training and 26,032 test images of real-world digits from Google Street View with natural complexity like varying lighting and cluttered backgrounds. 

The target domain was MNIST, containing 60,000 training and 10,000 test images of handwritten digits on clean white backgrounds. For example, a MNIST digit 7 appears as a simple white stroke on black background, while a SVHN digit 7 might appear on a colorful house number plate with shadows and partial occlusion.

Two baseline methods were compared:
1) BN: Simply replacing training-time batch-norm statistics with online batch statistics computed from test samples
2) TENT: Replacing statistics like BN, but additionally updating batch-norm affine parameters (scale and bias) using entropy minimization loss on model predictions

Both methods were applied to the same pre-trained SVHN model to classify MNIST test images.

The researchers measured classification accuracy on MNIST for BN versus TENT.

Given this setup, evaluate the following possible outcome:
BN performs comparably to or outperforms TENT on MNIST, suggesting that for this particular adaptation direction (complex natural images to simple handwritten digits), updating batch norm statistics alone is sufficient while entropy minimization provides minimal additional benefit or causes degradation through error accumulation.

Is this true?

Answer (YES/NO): NO